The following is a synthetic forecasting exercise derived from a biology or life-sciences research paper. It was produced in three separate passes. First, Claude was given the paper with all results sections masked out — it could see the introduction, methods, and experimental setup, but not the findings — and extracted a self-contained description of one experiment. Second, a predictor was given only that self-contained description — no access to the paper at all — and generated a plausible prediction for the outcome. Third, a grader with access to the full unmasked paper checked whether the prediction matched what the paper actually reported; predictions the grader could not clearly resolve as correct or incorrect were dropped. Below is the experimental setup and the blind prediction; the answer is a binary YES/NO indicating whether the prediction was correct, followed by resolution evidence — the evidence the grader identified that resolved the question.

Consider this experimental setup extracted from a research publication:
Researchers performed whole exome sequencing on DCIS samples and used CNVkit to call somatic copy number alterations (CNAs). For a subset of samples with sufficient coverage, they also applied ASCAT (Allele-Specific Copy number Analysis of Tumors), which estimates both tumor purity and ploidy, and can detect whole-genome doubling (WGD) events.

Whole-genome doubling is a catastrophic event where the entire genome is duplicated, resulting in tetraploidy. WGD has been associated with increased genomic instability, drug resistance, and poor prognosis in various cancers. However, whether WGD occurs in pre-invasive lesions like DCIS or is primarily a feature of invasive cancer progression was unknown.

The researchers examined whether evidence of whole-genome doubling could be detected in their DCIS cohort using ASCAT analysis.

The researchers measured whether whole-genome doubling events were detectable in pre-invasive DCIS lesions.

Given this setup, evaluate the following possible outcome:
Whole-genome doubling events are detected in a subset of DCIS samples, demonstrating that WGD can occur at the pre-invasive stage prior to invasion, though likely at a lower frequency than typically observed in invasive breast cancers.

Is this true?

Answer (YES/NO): YES